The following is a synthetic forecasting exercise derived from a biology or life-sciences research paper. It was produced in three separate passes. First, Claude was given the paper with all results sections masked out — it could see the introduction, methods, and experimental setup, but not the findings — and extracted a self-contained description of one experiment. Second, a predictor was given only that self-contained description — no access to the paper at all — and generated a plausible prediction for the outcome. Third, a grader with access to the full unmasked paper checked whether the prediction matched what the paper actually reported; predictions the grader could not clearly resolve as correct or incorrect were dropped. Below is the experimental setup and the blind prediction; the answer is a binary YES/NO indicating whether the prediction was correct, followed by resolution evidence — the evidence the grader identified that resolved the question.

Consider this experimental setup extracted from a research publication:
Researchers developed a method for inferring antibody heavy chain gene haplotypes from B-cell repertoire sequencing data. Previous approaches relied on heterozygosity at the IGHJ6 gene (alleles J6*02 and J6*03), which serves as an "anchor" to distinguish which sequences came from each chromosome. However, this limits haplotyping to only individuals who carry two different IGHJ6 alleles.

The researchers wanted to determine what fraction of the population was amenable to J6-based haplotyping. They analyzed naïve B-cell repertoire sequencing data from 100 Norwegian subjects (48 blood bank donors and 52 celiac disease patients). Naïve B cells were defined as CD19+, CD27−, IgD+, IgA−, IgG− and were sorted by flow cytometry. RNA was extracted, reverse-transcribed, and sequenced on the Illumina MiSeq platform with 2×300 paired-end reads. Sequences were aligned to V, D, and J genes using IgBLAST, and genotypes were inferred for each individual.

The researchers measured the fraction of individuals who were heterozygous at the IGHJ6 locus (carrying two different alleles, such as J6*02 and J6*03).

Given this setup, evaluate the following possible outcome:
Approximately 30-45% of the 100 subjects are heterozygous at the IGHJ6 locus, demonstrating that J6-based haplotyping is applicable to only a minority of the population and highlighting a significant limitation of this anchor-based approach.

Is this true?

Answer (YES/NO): YES